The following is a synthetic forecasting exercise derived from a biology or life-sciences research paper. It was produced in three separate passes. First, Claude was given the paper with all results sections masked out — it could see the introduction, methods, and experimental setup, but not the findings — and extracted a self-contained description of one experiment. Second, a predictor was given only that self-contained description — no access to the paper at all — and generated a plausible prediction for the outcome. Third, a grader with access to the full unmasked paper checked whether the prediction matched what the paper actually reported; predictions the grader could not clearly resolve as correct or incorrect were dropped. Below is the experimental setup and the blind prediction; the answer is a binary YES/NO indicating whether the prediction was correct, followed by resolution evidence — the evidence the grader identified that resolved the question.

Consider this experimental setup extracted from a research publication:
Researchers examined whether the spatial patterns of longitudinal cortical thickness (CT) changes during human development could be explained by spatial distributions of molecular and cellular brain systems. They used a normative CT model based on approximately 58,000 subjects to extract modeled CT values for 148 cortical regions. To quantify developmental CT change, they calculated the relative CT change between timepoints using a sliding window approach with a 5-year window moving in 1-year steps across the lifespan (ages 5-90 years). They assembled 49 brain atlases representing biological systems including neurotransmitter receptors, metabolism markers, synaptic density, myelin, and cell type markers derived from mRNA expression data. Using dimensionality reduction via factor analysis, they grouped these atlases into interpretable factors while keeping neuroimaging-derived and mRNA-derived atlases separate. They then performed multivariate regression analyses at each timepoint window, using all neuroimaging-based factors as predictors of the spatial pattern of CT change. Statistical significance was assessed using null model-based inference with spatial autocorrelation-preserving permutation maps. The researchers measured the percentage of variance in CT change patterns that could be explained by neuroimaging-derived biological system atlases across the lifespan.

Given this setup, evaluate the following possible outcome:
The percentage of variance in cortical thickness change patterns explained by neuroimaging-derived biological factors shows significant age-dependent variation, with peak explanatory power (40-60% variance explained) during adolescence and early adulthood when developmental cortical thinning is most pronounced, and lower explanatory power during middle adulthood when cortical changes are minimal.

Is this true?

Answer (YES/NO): NO